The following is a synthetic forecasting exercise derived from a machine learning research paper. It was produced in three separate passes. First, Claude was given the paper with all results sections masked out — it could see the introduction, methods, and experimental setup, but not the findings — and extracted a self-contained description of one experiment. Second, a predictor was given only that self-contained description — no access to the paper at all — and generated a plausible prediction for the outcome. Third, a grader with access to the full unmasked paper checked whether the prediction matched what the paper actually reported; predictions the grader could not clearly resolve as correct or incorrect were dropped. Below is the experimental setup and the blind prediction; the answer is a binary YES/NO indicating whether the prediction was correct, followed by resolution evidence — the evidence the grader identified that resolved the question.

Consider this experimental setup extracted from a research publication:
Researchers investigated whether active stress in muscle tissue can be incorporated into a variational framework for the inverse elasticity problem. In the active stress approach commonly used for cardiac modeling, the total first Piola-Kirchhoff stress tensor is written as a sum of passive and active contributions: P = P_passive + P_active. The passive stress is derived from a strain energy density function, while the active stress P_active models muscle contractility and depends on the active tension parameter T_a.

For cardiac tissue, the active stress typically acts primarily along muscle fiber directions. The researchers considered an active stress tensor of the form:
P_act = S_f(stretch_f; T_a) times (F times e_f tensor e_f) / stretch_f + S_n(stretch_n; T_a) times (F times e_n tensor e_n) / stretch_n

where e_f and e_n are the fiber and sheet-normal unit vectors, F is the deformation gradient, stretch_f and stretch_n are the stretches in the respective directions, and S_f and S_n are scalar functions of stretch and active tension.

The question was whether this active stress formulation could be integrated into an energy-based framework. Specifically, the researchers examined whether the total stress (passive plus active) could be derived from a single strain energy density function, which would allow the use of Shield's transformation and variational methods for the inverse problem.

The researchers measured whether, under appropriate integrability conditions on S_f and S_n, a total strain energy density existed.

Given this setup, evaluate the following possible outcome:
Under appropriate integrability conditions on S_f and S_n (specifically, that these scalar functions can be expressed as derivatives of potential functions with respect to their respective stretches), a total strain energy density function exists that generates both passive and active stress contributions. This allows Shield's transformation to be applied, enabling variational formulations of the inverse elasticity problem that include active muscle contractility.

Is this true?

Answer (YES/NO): YES